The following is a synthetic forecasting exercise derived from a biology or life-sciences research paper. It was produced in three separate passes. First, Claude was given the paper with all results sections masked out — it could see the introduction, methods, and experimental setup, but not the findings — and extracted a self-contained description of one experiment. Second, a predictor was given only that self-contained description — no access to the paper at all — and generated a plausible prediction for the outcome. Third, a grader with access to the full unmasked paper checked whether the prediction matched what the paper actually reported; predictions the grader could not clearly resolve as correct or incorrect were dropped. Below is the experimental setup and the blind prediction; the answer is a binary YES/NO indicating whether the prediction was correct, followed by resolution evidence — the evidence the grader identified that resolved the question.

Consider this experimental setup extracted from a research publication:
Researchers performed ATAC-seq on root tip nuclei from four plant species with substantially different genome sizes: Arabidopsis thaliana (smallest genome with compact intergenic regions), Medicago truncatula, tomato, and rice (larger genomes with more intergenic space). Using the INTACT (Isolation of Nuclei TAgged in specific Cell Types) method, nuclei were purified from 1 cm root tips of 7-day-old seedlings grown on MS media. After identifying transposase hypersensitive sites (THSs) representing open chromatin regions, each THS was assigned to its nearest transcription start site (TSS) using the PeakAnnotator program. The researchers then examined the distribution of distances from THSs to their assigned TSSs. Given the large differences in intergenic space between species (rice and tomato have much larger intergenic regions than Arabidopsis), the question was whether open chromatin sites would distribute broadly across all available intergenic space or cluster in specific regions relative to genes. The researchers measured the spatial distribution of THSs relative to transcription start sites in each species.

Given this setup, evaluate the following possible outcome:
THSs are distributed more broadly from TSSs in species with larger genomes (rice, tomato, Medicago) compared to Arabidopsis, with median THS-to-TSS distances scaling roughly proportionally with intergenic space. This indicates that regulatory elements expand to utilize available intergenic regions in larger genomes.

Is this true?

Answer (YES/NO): NO